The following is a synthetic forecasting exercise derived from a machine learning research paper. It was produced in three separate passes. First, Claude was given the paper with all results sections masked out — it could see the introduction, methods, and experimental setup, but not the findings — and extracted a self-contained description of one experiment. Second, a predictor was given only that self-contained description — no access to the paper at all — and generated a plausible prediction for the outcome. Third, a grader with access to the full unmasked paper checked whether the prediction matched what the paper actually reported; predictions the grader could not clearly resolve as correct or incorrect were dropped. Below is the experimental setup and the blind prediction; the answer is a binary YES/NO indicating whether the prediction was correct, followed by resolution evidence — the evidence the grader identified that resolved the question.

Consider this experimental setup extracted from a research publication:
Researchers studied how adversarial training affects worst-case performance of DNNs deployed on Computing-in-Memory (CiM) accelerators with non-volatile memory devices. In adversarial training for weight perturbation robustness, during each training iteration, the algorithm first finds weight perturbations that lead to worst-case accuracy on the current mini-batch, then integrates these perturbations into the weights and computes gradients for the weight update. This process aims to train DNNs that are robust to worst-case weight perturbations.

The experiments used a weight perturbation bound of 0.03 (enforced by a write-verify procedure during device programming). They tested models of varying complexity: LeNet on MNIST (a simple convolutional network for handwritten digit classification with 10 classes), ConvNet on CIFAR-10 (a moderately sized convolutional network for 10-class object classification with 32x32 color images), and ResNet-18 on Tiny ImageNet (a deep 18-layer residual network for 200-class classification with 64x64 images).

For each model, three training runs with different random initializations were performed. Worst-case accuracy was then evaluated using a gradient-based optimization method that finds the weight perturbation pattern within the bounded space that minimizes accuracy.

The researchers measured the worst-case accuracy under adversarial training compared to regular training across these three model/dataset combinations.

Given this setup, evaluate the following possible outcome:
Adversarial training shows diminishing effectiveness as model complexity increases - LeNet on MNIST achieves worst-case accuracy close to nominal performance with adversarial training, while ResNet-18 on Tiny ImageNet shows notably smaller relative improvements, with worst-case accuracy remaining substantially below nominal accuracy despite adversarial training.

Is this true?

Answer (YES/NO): YES